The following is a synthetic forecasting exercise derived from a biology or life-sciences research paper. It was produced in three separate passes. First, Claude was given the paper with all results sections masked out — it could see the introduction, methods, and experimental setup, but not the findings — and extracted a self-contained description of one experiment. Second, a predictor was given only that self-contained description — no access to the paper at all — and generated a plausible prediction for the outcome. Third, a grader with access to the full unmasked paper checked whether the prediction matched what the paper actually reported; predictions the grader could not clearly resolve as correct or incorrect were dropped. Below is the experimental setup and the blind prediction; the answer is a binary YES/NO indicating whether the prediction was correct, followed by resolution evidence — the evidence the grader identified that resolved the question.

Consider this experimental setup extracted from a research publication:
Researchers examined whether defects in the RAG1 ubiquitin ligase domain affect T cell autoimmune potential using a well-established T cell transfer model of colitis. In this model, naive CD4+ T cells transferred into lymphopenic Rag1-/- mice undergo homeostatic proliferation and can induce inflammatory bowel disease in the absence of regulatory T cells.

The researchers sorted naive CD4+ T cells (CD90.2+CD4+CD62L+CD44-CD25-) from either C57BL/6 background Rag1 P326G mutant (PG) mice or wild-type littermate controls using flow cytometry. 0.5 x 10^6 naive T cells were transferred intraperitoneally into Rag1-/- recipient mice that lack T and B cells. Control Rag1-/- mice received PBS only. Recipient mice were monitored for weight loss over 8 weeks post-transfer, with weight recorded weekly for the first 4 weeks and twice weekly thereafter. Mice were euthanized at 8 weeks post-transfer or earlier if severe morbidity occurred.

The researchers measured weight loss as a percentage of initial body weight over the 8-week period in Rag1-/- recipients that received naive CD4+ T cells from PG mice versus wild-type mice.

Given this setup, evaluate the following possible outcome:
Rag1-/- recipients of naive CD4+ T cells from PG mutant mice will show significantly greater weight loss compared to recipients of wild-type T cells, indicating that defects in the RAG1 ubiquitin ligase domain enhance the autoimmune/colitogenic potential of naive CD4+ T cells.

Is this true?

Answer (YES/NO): YES